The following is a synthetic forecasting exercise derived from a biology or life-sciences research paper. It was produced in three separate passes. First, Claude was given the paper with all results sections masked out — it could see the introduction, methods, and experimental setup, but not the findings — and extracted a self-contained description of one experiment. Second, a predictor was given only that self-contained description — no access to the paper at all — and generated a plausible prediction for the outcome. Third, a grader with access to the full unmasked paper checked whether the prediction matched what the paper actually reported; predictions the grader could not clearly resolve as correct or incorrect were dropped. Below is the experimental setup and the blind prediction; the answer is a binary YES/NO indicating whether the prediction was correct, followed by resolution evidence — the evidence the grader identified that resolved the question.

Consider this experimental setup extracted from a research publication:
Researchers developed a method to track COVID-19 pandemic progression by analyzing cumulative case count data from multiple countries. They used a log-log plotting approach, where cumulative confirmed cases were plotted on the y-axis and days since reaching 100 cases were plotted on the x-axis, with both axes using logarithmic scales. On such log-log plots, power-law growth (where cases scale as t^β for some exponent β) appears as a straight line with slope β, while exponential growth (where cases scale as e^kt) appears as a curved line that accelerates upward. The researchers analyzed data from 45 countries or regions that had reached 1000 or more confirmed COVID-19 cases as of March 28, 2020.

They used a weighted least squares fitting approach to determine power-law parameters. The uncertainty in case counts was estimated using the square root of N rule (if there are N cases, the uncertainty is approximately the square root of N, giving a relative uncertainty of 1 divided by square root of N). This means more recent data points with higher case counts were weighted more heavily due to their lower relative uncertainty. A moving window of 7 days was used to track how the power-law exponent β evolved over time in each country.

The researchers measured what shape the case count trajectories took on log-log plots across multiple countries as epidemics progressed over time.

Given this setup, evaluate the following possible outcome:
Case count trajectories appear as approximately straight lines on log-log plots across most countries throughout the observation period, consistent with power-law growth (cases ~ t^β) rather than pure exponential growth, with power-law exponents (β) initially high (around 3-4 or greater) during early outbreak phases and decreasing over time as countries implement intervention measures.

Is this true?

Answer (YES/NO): NO